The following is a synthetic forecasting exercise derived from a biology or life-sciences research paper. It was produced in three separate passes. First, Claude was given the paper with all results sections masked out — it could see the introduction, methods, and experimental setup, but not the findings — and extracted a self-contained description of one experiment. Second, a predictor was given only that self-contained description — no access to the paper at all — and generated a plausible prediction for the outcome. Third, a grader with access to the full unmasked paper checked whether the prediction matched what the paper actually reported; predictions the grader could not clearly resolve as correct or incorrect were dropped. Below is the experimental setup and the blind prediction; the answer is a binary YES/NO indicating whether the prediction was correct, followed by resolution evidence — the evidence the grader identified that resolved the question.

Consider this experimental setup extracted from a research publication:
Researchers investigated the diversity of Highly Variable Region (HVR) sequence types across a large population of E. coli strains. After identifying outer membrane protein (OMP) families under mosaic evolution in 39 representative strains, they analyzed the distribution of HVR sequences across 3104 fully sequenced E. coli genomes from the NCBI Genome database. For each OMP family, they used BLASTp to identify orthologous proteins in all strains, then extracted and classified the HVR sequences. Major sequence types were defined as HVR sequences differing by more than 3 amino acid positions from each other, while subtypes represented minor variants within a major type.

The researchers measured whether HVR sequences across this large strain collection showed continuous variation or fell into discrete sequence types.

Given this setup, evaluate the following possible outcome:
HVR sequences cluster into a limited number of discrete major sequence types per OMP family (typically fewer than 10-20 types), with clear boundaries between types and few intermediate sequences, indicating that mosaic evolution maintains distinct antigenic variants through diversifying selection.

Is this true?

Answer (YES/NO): YES